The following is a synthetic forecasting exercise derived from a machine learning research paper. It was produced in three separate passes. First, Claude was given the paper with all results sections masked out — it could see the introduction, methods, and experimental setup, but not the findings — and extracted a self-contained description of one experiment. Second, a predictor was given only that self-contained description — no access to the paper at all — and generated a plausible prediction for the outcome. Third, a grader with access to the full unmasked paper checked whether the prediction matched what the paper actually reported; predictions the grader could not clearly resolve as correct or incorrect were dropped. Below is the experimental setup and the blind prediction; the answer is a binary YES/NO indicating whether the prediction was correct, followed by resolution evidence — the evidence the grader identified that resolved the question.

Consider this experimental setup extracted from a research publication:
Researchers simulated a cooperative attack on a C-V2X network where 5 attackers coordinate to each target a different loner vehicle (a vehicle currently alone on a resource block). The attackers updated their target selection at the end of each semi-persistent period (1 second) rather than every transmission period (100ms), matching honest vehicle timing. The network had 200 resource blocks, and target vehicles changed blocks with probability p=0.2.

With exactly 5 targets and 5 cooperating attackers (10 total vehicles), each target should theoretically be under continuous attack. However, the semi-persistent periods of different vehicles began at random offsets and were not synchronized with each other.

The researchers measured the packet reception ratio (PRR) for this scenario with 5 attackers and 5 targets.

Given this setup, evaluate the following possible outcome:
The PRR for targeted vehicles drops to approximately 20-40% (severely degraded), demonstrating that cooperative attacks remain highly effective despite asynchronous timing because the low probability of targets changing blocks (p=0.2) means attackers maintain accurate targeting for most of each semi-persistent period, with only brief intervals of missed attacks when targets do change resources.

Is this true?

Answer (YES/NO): NO